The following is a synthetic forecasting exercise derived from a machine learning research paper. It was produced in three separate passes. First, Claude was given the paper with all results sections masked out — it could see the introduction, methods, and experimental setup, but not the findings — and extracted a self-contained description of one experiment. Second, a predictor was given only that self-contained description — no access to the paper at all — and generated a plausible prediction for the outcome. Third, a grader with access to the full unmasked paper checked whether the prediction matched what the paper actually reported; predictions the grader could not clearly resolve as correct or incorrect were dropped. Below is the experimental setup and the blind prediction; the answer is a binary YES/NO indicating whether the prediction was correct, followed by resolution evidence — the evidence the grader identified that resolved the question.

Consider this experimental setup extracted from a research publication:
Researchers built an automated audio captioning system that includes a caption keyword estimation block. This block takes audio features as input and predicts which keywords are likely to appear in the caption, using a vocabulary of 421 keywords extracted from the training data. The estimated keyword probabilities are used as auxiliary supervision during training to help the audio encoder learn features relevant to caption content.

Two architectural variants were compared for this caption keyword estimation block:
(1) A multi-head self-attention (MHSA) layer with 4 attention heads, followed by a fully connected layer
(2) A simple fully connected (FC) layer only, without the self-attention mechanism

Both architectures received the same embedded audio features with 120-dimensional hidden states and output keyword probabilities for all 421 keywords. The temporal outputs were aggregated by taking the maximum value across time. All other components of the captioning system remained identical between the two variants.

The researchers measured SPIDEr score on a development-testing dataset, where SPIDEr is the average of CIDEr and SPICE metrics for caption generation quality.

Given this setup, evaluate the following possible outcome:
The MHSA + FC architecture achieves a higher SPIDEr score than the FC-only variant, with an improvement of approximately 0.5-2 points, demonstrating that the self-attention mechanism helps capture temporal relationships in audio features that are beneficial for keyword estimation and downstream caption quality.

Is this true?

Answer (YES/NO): NO